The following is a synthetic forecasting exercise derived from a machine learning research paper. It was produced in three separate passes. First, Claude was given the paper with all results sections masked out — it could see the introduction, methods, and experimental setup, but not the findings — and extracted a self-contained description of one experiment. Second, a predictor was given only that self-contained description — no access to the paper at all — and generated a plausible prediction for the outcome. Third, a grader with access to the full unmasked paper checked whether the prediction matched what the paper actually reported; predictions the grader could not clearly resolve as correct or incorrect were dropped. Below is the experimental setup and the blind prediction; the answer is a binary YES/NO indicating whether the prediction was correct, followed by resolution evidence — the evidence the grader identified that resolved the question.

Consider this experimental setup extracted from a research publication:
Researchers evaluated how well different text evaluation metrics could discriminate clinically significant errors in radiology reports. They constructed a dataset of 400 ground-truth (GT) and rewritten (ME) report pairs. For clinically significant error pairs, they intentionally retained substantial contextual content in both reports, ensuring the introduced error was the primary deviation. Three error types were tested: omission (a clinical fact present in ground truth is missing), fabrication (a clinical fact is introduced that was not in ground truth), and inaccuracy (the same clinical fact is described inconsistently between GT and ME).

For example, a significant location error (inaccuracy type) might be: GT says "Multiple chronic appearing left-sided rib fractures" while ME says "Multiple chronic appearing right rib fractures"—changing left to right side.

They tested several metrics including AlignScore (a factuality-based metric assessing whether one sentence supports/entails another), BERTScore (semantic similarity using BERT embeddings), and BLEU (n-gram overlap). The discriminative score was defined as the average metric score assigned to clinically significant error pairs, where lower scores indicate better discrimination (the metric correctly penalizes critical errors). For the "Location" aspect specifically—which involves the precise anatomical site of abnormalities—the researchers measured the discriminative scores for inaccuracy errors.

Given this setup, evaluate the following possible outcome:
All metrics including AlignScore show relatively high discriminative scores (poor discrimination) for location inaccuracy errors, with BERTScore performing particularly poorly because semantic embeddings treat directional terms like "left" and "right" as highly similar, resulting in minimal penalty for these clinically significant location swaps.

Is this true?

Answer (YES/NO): NO